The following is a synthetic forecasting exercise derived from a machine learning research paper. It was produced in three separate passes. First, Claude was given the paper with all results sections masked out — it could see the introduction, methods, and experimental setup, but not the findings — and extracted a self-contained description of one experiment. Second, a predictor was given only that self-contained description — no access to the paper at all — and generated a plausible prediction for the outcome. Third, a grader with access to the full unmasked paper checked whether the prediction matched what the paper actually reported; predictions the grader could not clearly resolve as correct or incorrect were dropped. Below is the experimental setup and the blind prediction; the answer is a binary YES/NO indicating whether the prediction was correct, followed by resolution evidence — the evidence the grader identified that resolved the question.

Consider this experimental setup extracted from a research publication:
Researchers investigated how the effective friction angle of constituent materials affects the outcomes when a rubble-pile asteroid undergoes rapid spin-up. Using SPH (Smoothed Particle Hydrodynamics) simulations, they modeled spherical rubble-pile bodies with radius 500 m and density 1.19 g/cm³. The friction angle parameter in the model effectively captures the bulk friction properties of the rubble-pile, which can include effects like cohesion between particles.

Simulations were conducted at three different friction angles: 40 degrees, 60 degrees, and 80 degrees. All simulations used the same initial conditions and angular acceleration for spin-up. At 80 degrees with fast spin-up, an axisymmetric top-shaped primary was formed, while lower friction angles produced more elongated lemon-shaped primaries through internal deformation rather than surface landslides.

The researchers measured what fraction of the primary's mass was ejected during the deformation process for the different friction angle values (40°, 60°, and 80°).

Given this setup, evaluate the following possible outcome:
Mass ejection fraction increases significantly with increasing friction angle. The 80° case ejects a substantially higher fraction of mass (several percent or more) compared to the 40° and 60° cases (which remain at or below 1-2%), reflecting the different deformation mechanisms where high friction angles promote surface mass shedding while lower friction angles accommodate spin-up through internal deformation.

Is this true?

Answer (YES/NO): NO